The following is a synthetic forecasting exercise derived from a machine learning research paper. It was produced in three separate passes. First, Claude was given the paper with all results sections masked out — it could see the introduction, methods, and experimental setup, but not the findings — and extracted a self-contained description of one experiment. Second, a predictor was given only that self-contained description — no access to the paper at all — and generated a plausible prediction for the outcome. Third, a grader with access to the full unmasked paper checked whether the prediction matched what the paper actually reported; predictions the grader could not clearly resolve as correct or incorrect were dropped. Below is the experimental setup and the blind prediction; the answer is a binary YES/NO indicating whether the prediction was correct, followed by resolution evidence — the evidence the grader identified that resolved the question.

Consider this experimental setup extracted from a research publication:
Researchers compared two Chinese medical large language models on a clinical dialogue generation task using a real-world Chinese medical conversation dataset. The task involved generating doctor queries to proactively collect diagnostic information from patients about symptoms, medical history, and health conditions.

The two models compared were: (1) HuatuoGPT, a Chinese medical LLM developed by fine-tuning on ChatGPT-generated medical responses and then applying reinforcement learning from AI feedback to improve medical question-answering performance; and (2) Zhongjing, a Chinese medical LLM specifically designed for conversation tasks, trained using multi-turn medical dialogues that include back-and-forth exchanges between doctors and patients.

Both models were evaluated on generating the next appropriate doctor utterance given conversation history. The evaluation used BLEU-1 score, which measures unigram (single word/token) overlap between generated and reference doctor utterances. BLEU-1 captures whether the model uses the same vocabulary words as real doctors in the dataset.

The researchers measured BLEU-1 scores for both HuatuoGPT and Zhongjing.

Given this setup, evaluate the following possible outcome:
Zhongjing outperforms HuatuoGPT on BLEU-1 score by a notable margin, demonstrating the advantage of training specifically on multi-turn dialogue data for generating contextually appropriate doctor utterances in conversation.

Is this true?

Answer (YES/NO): NO